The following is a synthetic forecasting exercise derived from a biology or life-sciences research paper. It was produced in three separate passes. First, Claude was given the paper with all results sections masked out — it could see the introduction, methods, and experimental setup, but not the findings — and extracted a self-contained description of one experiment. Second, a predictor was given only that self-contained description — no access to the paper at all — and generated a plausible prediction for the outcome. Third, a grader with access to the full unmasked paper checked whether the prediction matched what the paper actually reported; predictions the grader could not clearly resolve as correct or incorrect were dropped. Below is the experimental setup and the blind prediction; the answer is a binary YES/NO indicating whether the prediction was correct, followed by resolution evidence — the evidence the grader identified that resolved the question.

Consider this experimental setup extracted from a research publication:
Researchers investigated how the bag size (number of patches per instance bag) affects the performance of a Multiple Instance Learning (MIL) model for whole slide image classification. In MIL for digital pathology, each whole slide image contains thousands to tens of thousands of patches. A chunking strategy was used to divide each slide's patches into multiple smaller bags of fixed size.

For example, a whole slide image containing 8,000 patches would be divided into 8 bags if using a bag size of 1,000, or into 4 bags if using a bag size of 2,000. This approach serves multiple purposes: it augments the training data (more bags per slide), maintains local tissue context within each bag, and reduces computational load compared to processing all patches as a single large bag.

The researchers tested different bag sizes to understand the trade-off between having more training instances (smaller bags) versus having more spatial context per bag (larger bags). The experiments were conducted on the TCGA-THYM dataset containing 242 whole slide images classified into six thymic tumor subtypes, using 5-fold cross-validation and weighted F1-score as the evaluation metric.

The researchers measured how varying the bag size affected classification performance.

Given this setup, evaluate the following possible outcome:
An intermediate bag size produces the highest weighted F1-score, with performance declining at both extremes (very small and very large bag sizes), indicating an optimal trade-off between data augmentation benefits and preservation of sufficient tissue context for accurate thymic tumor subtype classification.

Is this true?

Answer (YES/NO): NO